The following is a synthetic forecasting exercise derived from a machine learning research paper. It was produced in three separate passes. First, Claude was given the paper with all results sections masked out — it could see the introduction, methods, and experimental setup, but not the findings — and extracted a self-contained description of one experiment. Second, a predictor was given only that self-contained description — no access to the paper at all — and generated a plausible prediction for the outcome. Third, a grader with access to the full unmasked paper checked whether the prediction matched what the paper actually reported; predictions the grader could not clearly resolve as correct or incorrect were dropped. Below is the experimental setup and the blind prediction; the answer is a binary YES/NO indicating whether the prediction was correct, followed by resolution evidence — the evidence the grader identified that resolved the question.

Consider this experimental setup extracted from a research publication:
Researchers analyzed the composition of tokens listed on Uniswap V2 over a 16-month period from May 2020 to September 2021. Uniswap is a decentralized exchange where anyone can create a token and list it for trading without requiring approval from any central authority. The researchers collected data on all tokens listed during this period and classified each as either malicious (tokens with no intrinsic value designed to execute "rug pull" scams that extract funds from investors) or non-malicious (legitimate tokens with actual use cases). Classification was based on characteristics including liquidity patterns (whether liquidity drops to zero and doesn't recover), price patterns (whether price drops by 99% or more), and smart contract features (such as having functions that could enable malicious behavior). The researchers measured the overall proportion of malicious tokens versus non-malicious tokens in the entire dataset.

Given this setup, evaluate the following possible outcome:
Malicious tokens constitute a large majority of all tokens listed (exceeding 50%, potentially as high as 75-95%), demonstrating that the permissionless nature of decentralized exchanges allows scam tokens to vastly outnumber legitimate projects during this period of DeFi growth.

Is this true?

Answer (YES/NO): NO